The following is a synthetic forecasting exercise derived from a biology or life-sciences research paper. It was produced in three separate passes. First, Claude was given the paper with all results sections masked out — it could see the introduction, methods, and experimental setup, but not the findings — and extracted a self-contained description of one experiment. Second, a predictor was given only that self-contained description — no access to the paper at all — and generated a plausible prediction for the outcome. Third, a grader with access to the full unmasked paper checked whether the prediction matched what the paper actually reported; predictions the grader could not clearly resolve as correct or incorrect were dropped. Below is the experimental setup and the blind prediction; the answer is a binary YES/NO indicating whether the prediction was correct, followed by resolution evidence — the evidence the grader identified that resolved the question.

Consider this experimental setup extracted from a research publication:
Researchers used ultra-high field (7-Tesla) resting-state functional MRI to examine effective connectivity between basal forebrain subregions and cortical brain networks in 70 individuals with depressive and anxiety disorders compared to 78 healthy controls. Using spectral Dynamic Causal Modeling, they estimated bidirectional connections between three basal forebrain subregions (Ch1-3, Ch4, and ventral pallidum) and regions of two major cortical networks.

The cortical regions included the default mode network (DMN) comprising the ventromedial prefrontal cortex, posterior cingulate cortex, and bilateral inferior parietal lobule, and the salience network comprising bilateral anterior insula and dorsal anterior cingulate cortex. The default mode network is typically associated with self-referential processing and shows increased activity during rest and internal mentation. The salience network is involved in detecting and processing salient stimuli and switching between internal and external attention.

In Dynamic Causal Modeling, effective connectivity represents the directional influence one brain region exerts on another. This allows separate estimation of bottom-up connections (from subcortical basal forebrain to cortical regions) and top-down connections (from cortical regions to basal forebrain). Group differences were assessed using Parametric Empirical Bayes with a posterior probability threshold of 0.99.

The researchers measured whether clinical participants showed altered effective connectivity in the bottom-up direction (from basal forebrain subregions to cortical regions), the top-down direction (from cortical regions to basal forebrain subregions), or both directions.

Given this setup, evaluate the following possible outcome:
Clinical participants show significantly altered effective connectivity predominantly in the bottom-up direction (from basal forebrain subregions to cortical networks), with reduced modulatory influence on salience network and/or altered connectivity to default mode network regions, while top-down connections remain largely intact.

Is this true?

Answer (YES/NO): NO